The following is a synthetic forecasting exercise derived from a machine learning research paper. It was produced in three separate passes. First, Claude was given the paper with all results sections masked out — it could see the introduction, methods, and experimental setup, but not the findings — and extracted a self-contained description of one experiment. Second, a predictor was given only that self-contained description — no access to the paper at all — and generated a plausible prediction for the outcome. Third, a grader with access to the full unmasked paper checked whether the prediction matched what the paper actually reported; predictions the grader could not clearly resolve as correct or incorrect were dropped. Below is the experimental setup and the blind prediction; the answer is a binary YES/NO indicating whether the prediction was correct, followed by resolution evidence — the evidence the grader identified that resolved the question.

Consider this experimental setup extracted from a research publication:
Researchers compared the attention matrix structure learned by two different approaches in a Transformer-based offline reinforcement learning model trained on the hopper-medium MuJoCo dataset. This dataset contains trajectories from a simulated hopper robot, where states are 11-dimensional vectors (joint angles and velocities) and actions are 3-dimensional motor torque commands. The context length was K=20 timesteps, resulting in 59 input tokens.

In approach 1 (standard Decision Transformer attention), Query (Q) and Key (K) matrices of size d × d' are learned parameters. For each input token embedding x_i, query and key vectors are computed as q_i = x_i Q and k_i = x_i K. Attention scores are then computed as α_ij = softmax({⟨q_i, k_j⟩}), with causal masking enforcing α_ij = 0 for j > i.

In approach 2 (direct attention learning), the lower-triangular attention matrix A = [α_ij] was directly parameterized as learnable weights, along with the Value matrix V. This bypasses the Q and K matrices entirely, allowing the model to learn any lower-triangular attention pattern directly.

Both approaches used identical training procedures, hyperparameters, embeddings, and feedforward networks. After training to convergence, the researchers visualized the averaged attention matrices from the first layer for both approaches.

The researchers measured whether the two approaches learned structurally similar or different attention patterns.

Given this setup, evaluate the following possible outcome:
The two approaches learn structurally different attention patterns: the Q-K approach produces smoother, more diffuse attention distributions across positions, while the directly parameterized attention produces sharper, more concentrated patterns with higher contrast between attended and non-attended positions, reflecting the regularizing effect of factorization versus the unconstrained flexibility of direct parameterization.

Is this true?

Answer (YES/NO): YES